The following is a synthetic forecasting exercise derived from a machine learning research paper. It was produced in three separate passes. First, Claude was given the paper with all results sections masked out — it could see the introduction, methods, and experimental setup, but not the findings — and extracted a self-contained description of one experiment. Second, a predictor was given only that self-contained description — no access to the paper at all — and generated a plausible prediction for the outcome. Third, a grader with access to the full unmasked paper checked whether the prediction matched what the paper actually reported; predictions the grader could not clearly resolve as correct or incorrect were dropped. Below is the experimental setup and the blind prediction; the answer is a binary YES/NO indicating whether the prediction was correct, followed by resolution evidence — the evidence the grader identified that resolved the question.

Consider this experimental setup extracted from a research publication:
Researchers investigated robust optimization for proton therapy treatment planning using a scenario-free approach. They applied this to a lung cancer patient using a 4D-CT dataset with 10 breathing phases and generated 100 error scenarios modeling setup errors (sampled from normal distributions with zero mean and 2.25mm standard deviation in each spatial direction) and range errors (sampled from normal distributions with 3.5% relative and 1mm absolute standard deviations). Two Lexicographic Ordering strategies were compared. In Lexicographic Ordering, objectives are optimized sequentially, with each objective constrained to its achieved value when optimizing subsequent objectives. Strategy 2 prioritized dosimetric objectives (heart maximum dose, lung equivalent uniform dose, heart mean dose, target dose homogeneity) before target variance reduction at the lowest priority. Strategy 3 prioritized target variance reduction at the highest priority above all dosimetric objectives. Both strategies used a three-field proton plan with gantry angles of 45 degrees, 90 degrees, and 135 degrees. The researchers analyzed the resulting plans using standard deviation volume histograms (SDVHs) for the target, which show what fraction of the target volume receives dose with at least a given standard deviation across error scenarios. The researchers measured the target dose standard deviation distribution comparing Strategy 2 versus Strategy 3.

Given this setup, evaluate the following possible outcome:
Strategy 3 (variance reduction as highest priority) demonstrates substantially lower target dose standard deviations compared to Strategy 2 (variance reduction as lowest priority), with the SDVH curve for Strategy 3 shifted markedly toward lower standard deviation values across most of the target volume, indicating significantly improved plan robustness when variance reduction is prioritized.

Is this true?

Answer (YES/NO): YES